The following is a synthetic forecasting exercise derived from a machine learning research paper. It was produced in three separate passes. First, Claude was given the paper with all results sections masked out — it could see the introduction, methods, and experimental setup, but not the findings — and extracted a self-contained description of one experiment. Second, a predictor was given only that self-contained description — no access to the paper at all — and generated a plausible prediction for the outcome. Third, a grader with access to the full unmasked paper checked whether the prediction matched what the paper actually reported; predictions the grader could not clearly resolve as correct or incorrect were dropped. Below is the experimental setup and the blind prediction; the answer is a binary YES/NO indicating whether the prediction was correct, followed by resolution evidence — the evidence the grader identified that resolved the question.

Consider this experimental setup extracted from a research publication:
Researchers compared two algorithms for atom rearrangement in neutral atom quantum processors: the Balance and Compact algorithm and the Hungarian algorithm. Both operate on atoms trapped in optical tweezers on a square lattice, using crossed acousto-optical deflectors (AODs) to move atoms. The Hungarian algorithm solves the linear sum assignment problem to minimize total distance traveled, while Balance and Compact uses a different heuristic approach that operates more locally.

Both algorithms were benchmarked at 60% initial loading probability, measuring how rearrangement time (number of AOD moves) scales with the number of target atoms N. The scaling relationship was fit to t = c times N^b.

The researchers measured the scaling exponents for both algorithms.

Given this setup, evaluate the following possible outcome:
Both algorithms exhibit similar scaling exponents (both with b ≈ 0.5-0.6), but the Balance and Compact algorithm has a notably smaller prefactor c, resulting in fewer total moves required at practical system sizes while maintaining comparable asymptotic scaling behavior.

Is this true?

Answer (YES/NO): NO